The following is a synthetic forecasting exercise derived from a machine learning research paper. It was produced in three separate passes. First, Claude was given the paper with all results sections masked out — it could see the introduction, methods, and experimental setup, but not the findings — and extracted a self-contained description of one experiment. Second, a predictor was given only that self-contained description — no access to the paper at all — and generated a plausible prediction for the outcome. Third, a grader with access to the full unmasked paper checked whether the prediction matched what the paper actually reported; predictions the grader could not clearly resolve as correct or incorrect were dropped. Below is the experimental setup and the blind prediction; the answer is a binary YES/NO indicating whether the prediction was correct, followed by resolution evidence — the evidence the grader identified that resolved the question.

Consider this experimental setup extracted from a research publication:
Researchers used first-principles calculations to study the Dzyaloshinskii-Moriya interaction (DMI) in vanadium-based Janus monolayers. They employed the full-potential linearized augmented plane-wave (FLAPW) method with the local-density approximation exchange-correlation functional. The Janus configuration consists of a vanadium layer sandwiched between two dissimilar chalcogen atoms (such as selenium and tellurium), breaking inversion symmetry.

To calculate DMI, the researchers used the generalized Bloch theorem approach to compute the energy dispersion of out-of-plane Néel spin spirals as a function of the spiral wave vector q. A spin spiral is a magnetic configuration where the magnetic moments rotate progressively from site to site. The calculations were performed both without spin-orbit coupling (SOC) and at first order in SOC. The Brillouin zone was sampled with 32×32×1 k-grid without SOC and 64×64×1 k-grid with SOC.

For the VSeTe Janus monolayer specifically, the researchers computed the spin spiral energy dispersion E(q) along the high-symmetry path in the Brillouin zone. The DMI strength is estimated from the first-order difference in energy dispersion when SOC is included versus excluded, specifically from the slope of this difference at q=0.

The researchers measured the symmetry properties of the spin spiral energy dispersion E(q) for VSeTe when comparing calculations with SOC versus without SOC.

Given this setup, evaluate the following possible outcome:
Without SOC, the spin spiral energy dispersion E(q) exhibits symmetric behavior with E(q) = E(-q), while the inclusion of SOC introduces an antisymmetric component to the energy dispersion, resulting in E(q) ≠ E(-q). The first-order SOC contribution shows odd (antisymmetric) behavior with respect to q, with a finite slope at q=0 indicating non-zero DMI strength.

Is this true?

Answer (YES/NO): YES